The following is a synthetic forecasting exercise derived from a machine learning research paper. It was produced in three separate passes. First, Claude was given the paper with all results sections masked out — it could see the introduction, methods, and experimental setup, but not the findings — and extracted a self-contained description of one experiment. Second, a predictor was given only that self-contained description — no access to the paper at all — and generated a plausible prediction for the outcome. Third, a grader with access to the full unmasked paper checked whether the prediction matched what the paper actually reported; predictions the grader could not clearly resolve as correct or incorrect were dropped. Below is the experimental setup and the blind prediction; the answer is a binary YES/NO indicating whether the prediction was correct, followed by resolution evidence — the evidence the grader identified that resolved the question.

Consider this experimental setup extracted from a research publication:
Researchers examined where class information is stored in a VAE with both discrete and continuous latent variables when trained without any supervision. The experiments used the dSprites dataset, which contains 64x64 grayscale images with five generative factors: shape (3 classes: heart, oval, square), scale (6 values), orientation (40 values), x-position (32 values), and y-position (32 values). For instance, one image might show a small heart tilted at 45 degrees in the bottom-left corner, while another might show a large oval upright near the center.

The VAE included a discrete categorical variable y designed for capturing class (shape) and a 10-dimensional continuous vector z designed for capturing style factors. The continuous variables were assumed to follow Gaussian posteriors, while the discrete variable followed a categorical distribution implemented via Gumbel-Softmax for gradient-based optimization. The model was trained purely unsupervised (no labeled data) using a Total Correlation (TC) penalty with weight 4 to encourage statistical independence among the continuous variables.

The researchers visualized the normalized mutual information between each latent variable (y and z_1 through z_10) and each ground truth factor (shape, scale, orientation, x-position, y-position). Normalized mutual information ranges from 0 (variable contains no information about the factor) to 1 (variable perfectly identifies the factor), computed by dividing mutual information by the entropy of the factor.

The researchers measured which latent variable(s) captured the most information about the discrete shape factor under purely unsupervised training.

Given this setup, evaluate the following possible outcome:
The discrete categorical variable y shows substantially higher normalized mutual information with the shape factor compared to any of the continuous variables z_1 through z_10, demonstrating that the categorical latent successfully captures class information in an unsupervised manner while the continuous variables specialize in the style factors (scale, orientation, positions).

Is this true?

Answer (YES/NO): NO